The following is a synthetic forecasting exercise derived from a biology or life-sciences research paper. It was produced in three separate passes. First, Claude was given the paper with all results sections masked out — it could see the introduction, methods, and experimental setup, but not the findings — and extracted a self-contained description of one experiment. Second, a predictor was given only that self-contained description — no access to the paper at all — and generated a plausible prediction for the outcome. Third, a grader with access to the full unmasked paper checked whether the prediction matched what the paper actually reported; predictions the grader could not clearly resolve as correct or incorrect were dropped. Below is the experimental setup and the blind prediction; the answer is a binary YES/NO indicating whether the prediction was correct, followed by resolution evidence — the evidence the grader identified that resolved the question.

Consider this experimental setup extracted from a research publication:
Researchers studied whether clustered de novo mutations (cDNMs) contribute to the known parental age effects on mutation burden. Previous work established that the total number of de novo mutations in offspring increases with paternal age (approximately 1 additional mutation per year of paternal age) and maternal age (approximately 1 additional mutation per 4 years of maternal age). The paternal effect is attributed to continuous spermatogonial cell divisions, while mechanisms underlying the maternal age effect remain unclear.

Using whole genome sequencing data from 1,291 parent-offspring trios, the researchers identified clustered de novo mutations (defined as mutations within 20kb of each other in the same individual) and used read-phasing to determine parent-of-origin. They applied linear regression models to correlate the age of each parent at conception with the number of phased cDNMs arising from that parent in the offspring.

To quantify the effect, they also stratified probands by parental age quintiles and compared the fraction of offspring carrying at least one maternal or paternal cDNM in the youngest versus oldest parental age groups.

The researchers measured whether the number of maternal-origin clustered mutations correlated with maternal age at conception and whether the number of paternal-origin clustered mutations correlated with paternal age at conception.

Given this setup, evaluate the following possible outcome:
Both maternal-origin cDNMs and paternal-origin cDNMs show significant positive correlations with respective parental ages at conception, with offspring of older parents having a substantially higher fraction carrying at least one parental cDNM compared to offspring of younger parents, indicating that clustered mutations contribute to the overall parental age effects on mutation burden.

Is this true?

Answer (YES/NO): NO